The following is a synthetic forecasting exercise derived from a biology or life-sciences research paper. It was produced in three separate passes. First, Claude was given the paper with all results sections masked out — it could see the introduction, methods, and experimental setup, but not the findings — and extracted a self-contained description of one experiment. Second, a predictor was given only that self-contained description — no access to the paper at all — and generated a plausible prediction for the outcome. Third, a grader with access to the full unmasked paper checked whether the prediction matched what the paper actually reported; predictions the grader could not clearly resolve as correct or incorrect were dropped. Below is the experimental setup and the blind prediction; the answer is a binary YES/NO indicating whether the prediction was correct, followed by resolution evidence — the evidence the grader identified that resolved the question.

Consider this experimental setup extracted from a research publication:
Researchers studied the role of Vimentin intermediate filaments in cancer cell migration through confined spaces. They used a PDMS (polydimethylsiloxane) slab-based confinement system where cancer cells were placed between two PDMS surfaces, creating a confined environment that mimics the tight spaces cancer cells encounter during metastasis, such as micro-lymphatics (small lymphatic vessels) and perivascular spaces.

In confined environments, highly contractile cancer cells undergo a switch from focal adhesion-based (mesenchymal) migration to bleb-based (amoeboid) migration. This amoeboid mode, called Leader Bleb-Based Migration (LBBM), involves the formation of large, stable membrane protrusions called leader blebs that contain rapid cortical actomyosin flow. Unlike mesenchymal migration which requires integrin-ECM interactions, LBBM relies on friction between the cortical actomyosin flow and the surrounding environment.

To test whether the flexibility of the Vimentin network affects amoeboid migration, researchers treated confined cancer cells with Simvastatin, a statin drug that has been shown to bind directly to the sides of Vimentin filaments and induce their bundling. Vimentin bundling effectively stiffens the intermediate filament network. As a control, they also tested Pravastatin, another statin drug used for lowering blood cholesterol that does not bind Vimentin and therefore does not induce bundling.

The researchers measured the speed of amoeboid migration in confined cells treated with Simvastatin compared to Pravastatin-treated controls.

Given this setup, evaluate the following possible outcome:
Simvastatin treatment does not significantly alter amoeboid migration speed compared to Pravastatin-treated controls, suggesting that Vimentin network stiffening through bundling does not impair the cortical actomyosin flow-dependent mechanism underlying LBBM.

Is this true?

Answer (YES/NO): NO